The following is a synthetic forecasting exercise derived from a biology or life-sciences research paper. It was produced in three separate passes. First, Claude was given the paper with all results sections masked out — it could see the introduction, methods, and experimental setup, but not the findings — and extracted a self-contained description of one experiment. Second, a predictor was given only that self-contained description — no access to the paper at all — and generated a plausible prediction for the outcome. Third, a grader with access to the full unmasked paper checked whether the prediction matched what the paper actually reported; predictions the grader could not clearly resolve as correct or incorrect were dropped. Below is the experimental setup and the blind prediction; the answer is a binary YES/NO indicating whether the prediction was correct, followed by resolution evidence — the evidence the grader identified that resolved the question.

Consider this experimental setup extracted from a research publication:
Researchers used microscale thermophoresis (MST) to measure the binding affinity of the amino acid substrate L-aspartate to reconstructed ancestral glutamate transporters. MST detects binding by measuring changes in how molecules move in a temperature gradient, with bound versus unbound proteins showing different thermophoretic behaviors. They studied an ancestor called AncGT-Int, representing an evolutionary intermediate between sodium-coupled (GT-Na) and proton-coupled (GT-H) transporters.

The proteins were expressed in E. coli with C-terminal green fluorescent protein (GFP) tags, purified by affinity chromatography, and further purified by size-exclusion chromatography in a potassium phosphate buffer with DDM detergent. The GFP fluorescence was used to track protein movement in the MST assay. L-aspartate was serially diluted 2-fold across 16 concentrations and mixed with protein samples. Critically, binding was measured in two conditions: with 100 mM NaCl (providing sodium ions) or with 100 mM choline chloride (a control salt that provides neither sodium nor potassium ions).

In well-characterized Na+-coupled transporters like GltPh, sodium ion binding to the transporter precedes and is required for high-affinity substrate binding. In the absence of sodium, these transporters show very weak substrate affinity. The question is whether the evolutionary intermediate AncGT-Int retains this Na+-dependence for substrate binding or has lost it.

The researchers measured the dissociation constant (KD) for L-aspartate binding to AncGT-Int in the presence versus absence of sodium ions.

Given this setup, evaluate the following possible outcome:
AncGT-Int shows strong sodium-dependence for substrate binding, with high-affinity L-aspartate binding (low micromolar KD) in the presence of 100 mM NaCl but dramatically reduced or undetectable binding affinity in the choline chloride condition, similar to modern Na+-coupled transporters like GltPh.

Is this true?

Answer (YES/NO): NO